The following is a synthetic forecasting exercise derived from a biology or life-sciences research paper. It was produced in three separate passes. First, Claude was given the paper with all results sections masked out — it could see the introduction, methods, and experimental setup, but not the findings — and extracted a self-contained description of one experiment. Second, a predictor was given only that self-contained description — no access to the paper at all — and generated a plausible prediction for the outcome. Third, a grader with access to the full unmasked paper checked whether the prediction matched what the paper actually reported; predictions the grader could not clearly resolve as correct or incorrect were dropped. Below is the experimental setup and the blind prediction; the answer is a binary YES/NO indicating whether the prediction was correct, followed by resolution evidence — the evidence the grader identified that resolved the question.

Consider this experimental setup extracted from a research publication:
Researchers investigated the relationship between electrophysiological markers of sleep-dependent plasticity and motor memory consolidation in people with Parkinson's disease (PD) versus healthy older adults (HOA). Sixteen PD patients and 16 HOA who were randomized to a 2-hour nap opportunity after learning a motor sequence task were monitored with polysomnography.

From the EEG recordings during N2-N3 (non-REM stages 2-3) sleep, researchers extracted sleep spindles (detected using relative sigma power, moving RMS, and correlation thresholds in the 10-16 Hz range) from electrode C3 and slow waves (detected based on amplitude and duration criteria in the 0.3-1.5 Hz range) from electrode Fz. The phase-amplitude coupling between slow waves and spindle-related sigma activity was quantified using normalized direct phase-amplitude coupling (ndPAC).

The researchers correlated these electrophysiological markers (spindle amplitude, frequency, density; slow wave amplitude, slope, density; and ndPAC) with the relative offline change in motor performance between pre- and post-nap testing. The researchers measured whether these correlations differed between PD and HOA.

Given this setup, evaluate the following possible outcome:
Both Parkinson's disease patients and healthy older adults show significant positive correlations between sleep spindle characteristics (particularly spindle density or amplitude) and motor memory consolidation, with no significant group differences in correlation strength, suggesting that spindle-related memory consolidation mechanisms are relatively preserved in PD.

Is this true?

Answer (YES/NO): NO